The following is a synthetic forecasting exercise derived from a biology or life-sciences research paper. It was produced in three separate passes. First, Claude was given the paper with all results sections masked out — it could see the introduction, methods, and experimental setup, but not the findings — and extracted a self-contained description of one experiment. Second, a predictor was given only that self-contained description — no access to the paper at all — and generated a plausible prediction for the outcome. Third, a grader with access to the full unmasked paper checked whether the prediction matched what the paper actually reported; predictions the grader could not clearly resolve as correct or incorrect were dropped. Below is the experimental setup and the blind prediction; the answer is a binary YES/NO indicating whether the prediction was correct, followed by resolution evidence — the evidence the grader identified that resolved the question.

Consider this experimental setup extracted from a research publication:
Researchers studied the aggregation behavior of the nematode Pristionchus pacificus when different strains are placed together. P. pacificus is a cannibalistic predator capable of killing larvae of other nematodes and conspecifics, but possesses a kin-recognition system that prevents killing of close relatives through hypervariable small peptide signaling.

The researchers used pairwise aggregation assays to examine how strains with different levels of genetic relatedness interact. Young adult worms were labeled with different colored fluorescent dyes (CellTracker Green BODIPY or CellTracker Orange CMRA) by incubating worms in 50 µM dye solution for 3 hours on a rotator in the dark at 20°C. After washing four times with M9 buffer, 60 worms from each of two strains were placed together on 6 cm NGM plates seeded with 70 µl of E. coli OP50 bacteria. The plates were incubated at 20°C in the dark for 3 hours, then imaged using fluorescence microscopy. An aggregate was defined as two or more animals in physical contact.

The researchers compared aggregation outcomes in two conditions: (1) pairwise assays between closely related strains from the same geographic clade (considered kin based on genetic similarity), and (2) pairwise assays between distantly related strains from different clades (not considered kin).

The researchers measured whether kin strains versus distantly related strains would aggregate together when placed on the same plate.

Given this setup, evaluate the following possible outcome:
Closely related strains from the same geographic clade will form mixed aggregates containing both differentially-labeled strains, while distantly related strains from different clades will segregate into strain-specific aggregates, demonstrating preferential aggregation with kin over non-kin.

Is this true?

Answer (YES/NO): YES